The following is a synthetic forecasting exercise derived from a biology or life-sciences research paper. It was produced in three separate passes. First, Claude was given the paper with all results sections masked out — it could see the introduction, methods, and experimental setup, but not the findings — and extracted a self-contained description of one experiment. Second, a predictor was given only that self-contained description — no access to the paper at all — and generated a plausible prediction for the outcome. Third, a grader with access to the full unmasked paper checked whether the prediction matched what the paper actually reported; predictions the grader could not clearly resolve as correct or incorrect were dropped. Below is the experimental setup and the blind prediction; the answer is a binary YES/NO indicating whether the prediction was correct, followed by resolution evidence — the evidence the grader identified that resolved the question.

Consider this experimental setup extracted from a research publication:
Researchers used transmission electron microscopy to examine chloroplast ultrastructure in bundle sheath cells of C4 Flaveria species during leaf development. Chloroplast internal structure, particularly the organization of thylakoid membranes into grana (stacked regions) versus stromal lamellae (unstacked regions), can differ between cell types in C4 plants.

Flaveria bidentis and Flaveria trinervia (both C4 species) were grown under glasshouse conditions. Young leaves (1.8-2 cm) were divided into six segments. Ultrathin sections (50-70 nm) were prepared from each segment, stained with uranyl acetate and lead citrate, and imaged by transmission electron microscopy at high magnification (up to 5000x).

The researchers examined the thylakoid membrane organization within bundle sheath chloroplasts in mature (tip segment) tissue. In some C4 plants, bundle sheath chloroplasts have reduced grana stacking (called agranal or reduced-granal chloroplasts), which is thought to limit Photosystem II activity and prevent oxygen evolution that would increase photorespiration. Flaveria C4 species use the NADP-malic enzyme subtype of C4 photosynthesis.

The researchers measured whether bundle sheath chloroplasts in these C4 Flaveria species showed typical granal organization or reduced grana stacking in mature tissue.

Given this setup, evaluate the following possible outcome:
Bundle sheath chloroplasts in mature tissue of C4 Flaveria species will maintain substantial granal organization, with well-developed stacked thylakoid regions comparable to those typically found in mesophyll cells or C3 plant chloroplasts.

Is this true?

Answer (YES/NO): NO